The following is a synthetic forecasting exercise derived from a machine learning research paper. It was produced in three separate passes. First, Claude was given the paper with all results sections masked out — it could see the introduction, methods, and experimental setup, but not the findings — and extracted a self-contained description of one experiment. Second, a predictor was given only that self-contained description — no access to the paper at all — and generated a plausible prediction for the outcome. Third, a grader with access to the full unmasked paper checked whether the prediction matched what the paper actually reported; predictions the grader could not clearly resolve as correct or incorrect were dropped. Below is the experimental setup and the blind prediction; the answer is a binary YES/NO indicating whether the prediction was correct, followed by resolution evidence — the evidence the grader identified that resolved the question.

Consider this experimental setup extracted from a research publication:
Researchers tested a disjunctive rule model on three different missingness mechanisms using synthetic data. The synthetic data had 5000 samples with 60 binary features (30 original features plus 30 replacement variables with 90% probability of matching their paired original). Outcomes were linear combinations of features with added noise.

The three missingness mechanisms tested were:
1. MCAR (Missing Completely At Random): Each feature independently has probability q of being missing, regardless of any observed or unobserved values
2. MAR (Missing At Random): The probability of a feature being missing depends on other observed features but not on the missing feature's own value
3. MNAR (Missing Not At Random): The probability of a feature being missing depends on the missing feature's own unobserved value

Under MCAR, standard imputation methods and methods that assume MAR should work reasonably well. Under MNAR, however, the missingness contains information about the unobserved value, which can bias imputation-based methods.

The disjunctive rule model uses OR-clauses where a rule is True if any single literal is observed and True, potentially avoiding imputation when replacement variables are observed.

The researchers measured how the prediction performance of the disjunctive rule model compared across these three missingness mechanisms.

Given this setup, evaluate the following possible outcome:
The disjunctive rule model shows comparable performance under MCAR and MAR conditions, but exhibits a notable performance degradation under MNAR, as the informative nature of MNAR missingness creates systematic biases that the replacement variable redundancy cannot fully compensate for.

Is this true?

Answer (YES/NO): NO